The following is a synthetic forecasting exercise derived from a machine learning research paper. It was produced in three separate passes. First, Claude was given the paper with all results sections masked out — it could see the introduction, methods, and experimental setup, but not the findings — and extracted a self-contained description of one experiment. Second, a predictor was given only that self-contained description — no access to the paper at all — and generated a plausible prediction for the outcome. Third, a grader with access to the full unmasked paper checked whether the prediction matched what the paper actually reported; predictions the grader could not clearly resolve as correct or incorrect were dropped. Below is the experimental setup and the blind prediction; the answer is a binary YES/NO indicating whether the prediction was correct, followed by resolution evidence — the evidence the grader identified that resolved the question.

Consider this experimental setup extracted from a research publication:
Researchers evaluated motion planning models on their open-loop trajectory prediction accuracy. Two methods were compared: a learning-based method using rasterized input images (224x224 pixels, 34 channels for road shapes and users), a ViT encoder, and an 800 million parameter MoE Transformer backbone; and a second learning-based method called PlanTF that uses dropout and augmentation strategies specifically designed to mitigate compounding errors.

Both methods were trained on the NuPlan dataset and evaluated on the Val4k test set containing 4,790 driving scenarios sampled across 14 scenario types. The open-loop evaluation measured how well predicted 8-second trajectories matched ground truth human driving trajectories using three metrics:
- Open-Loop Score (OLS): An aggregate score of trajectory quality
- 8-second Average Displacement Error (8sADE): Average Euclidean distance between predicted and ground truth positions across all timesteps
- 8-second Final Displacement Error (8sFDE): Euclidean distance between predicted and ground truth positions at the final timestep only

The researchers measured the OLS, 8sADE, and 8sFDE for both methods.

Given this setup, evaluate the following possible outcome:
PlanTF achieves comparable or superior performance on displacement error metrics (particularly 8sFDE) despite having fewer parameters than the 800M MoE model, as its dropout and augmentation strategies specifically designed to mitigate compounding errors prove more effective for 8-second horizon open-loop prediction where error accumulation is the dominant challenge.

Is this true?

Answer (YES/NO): NO